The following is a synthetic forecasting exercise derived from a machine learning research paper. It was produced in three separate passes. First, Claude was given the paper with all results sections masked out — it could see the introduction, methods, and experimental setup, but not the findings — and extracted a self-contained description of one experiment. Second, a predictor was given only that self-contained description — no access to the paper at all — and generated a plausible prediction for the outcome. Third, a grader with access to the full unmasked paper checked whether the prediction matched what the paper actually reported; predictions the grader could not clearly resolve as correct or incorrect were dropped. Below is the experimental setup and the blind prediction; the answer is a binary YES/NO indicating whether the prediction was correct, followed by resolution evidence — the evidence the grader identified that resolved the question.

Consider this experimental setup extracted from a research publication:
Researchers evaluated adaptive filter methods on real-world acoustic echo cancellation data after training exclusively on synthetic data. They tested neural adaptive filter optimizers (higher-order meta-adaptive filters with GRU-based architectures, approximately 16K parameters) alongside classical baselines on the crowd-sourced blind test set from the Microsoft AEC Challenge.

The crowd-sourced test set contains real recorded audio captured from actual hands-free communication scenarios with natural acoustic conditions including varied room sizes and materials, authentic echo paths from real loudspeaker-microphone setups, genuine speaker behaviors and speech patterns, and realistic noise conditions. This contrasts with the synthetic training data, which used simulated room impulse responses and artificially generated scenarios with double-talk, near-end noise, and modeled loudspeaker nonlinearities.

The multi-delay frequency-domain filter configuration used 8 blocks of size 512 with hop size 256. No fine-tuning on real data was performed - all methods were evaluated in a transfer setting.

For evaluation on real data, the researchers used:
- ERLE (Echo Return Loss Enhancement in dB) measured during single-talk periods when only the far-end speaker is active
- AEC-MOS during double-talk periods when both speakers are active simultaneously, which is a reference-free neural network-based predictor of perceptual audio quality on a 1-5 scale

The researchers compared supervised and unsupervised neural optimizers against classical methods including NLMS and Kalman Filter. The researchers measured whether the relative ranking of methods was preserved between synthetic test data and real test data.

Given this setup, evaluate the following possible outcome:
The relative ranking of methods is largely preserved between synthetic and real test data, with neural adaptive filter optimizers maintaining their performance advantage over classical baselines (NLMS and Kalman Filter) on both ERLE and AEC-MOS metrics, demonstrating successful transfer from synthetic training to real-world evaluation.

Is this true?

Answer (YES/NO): NO